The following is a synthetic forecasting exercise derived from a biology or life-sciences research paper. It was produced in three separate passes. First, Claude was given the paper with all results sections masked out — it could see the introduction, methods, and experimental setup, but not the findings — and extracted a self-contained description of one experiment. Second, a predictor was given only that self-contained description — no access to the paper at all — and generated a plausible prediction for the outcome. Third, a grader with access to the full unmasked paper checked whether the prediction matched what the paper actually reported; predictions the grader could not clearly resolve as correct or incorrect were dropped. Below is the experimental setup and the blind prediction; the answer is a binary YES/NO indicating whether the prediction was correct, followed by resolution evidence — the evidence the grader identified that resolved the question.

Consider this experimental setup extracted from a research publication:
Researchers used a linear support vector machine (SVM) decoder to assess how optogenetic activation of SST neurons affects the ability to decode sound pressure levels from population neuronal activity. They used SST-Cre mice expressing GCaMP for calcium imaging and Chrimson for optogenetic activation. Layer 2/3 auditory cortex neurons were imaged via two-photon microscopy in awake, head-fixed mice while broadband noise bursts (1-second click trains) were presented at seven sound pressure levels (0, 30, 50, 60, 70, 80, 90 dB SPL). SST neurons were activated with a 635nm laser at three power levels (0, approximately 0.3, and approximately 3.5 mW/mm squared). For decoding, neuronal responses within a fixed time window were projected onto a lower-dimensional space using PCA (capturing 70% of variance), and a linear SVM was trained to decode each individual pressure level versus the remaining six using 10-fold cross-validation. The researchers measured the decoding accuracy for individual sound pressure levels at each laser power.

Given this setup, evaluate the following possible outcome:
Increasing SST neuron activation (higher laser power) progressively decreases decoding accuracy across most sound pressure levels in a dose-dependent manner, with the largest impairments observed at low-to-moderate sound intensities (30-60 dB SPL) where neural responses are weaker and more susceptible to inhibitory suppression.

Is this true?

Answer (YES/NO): NO